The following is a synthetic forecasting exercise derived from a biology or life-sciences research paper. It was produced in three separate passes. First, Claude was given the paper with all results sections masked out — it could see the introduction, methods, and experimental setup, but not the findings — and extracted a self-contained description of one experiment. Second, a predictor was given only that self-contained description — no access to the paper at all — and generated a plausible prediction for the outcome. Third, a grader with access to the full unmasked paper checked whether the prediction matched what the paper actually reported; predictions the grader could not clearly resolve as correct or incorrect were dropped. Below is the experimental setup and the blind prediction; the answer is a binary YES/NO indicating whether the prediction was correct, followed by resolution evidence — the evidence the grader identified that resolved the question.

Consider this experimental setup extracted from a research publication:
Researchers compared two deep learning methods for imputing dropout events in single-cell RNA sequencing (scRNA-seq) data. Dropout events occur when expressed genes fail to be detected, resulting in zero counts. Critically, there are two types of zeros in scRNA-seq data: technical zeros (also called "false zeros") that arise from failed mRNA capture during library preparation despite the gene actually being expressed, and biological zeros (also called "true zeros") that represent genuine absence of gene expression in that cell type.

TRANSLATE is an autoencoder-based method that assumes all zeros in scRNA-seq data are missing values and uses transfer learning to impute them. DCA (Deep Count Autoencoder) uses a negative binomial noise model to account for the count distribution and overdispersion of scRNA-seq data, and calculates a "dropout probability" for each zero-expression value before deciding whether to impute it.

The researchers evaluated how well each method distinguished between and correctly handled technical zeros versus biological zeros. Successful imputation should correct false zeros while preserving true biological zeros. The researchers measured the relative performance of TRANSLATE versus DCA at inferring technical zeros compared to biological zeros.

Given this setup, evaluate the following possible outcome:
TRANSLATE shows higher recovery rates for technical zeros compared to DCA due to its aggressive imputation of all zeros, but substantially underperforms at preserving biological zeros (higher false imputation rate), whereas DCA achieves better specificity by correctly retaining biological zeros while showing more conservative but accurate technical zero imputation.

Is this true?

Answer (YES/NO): YES